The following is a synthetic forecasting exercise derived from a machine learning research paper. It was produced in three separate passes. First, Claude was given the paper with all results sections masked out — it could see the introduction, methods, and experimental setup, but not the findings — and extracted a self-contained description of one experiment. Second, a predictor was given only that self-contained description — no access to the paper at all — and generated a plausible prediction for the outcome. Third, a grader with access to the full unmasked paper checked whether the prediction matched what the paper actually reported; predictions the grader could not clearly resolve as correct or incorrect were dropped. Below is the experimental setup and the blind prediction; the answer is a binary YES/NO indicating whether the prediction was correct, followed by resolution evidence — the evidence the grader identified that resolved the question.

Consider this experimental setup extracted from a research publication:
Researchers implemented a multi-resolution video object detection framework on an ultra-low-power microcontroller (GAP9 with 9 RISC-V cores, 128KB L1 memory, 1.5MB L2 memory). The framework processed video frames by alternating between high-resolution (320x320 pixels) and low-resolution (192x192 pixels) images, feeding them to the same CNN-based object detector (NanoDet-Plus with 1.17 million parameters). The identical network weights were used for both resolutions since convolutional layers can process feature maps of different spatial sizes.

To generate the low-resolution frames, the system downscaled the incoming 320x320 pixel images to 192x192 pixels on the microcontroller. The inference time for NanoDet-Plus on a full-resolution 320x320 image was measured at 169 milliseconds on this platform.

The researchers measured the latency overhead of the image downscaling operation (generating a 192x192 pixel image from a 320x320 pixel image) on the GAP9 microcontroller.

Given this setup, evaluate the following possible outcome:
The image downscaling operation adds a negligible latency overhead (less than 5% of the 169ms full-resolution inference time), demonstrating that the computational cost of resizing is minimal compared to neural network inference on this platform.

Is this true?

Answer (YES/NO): YES